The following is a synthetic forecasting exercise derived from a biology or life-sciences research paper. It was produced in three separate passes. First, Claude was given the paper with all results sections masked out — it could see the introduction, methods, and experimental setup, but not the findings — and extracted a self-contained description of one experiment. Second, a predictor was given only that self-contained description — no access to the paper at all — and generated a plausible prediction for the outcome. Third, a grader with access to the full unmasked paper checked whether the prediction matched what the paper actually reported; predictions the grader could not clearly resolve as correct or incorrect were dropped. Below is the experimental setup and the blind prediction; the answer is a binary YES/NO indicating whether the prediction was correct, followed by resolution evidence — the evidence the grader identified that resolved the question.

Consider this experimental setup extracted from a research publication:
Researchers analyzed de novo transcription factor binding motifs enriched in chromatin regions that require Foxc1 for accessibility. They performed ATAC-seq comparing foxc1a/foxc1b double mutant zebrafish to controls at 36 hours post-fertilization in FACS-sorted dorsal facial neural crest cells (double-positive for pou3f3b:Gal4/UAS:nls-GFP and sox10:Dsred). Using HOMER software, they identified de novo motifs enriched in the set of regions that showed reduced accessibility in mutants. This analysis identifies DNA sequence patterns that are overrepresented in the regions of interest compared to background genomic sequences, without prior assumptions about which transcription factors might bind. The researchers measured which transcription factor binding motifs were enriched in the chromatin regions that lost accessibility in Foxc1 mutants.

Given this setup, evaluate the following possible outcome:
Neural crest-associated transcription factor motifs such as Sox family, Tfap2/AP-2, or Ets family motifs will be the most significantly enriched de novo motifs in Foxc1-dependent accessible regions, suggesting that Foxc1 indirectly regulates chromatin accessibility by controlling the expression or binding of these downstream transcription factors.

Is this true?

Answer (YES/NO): NO